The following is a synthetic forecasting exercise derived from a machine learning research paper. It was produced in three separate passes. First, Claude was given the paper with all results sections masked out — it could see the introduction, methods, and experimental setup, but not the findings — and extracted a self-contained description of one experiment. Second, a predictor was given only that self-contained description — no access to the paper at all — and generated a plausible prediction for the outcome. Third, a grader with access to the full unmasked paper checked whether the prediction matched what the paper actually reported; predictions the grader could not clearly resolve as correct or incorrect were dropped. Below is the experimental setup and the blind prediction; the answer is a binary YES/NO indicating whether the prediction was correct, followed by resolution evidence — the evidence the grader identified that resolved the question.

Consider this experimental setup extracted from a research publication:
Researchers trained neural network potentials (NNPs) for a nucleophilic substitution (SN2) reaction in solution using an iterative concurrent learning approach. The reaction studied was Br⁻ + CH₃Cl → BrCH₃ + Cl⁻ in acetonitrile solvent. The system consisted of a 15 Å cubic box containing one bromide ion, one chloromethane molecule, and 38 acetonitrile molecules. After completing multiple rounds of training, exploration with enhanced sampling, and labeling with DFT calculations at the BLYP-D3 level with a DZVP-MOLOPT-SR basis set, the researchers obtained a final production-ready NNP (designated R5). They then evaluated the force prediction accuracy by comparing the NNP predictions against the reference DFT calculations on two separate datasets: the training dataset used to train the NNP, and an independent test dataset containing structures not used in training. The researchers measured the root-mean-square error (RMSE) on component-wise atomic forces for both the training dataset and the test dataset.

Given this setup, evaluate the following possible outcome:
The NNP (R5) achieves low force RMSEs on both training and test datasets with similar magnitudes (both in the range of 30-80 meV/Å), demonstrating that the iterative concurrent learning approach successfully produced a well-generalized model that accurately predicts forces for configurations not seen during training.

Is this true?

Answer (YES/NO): YES